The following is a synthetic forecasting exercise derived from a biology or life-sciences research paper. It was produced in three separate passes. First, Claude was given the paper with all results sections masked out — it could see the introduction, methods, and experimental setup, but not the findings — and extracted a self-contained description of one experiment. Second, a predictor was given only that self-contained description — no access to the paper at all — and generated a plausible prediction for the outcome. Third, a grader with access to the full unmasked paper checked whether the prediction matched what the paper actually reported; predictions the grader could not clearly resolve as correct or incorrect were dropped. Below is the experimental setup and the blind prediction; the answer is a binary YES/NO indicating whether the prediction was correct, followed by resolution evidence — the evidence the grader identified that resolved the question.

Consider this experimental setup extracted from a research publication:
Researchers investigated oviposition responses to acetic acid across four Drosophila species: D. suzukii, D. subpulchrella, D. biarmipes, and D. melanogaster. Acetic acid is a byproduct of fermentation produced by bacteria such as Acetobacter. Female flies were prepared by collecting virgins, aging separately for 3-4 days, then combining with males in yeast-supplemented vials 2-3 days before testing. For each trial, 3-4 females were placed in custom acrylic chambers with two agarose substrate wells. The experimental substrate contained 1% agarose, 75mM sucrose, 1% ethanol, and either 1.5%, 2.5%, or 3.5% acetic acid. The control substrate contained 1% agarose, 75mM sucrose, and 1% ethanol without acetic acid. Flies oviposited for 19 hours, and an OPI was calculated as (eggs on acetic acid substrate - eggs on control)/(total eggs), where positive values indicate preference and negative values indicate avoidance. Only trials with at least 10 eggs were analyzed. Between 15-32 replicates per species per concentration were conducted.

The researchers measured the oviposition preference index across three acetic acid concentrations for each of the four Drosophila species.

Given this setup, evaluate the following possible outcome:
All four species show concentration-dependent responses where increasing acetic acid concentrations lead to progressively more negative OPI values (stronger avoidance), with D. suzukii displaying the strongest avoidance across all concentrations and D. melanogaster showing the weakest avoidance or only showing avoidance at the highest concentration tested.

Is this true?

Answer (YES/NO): NO